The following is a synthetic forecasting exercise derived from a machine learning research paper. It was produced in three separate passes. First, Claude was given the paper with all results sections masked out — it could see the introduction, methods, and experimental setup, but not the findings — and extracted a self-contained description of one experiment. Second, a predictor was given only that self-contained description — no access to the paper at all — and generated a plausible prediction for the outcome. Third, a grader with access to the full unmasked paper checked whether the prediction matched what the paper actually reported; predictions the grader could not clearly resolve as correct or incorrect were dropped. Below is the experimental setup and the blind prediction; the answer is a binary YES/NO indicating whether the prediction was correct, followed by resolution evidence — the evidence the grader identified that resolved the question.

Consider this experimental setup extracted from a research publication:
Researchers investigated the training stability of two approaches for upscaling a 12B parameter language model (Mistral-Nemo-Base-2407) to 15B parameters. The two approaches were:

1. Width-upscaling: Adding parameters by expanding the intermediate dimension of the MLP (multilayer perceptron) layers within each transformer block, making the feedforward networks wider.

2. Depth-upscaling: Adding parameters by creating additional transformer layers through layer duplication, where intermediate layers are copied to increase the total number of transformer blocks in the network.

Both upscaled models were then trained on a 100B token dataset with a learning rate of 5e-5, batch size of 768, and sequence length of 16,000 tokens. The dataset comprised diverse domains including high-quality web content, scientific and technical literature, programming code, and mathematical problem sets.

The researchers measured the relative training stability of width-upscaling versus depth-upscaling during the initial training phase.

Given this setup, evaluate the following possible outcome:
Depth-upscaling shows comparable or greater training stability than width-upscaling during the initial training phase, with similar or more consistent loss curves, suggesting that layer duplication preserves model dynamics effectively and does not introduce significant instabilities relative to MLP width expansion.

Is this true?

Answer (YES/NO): YES